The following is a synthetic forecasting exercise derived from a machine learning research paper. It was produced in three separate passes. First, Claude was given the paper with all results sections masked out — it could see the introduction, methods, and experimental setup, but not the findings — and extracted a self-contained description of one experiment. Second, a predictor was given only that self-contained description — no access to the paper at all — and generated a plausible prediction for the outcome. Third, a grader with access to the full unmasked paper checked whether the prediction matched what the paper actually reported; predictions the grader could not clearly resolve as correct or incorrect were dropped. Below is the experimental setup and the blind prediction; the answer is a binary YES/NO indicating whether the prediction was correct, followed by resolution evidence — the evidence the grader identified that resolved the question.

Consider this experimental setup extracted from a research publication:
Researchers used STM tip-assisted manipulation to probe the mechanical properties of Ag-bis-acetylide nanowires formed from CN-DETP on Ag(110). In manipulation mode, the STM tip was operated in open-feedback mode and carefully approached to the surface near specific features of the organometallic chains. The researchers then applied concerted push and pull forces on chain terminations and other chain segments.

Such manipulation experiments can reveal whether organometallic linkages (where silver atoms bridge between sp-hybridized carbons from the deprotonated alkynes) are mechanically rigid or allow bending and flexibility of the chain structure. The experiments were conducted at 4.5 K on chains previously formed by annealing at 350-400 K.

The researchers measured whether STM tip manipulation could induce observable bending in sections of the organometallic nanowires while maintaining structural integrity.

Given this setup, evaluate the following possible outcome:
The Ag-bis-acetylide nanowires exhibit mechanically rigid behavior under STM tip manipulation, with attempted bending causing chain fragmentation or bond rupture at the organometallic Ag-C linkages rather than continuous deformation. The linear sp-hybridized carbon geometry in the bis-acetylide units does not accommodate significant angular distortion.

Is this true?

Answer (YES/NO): NO